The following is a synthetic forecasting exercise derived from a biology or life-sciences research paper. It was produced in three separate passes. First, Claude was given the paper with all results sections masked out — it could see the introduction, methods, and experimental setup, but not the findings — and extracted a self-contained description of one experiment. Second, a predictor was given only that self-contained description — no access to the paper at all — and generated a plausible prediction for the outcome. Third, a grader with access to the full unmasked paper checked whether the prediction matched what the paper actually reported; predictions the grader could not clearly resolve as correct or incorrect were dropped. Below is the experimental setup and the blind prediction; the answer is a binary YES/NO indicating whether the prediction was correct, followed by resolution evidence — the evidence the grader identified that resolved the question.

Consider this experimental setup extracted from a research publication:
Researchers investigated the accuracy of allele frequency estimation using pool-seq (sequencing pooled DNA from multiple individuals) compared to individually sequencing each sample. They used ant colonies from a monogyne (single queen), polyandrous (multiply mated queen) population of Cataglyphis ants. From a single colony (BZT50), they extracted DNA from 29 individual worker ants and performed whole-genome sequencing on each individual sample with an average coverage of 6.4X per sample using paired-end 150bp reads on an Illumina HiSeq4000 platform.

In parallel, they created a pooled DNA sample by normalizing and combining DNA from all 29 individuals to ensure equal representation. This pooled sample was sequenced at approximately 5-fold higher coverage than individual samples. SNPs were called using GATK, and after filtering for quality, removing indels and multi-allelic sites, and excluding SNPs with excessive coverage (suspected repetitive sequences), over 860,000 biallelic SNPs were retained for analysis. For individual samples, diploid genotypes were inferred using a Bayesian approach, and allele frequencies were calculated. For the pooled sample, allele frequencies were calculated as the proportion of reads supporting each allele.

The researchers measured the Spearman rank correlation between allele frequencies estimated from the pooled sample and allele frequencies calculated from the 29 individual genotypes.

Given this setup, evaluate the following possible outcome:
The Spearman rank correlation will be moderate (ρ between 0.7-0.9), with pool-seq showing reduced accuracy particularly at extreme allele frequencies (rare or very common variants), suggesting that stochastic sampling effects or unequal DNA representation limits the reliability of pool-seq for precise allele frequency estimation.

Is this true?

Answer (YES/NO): YES